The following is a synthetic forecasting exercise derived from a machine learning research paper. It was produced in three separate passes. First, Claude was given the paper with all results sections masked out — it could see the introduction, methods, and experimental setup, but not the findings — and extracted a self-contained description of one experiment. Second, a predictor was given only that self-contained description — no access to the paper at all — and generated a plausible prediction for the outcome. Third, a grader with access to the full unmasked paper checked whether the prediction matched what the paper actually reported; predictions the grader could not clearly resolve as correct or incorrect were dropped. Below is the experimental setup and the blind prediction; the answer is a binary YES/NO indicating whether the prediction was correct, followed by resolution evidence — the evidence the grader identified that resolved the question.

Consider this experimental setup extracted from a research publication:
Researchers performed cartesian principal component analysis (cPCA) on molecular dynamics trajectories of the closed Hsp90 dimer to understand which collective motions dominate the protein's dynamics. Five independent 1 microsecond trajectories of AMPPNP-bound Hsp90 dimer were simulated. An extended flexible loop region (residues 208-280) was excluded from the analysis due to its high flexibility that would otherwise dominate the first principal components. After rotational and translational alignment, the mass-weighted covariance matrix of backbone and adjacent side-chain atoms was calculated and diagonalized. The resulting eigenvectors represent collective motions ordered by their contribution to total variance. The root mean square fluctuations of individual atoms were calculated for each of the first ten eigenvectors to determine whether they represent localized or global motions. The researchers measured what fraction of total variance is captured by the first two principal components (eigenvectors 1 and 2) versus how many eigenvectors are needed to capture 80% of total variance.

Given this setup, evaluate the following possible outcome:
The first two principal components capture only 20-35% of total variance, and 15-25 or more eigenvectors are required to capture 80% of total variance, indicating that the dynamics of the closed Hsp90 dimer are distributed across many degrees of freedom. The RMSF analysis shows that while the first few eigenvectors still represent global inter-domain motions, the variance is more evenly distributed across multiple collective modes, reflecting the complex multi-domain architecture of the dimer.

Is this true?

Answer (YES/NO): NO